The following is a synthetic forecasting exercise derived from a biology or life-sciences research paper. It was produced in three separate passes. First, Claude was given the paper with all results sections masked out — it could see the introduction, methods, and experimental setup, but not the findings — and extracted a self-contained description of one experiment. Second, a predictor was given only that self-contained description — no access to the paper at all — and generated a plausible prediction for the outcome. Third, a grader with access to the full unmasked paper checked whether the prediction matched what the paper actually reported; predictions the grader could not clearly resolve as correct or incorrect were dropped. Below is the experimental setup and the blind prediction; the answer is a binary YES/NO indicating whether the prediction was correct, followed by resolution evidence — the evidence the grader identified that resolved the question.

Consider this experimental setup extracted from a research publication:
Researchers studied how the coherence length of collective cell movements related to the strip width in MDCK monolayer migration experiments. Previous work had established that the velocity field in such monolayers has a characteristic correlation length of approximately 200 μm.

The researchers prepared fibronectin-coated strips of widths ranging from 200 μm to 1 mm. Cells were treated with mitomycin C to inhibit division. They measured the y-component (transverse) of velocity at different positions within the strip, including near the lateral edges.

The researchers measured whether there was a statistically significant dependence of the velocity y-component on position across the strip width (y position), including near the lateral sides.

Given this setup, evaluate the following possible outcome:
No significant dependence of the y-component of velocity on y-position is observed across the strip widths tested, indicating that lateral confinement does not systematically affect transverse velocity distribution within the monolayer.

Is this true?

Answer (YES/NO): YES